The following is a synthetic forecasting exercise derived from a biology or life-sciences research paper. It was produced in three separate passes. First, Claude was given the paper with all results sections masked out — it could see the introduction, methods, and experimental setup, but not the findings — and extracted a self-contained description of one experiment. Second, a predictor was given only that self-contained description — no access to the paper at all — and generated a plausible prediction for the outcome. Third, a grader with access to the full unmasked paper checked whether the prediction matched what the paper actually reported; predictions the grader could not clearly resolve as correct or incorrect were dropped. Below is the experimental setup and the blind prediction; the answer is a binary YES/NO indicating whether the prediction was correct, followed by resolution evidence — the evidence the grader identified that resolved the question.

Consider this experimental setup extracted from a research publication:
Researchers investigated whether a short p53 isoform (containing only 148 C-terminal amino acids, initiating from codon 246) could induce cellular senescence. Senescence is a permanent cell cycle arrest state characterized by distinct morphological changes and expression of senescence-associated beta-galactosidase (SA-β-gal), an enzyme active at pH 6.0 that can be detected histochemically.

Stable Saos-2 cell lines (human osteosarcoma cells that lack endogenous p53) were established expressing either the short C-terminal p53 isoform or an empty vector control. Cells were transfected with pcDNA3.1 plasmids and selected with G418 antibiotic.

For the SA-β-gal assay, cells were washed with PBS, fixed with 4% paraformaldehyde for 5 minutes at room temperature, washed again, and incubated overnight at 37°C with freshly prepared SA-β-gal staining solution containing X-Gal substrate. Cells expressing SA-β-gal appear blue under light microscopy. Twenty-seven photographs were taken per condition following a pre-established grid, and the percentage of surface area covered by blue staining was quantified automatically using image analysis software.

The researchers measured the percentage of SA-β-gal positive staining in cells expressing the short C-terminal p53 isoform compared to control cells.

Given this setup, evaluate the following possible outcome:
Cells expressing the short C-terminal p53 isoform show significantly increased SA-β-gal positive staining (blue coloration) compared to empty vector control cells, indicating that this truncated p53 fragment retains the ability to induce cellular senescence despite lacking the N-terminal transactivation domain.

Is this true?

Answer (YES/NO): YES